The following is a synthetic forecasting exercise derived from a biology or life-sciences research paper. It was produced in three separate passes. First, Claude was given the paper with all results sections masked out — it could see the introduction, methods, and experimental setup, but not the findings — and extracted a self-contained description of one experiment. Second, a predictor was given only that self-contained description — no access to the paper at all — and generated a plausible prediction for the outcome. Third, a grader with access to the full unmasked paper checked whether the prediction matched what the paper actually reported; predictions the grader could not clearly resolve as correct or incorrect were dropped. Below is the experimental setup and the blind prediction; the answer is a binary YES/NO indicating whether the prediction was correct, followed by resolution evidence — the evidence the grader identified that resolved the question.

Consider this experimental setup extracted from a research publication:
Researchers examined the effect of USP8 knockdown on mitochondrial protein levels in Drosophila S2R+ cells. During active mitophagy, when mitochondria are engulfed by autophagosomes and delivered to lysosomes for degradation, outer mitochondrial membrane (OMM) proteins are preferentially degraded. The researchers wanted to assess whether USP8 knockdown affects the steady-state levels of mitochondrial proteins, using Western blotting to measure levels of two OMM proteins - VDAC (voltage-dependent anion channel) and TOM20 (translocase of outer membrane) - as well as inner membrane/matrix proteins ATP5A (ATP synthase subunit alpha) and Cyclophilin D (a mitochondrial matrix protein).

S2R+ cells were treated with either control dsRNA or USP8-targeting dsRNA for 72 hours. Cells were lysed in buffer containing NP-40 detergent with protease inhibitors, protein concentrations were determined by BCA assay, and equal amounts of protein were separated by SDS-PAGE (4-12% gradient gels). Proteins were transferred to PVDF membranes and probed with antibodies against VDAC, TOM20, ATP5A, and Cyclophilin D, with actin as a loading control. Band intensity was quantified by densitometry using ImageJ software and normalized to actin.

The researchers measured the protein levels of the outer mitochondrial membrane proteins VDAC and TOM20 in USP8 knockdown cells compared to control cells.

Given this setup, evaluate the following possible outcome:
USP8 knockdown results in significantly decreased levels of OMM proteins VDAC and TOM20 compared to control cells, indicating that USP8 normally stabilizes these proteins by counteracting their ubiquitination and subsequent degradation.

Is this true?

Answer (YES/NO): NO